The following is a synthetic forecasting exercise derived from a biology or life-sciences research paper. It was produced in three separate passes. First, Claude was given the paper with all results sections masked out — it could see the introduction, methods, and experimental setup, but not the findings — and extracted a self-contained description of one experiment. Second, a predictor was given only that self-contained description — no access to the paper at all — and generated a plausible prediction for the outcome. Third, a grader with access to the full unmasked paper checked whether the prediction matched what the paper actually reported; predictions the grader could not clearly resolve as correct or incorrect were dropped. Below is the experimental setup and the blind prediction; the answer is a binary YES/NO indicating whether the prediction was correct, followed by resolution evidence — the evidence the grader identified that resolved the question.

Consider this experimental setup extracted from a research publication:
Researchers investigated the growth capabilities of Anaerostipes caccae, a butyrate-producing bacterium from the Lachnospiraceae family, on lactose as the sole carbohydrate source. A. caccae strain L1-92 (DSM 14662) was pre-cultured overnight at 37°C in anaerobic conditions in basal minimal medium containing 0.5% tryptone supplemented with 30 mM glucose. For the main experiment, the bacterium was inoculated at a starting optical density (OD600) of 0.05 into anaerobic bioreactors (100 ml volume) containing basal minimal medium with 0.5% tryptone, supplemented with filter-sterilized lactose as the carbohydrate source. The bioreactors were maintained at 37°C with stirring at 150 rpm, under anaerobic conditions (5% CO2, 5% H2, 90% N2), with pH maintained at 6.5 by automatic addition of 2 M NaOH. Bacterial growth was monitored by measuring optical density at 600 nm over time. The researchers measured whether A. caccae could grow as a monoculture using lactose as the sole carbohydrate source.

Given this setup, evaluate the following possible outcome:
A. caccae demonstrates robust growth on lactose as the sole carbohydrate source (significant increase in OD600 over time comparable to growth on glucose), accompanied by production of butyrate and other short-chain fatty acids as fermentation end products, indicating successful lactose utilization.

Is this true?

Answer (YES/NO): NO